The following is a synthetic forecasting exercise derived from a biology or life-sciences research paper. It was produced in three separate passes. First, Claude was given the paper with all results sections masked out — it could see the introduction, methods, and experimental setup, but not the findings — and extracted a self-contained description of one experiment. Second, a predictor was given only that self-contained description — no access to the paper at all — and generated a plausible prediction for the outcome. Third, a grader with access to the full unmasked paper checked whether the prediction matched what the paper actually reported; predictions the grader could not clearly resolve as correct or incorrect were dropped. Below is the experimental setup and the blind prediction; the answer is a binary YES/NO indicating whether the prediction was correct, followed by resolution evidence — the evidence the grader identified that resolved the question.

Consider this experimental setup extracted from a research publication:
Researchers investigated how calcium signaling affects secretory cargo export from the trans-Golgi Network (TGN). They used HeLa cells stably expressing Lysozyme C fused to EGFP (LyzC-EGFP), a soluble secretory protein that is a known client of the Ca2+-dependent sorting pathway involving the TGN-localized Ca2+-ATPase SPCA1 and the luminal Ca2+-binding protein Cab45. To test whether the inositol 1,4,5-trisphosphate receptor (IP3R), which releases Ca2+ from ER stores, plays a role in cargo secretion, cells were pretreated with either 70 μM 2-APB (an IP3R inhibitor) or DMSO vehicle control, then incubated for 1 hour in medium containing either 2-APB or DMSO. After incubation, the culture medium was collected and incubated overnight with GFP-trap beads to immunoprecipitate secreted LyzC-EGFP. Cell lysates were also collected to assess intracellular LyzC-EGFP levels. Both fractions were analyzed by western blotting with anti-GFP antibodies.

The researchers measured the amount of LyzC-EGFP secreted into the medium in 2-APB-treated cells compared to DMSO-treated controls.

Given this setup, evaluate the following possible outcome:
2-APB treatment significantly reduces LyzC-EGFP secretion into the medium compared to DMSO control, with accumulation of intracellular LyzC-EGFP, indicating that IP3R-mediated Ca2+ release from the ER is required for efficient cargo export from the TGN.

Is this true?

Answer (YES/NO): YES